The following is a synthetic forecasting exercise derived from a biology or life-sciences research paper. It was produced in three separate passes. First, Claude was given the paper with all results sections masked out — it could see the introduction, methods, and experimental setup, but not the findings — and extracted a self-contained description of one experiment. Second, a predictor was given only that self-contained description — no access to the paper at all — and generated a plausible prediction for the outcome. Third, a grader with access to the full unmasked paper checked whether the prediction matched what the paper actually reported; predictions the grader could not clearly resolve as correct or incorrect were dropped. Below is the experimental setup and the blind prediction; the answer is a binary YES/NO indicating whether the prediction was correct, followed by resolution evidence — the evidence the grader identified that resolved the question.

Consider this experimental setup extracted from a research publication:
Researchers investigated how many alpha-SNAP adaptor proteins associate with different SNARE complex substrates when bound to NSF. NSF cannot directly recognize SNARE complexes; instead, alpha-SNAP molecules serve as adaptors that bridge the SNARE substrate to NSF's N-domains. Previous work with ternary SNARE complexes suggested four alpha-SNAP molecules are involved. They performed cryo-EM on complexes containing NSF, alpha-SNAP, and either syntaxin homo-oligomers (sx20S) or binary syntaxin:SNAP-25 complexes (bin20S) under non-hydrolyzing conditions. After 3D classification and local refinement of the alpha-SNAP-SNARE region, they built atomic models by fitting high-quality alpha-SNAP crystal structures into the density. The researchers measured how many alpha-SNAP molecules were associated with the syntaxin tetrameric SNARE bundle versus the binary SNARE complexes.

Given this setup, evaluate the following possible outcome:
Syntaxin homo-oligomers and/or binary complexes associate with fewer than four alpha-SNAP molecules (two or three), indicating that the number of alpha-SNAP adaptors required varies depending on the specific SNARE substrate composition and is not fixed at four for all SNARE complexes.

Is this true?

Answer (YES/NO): YES